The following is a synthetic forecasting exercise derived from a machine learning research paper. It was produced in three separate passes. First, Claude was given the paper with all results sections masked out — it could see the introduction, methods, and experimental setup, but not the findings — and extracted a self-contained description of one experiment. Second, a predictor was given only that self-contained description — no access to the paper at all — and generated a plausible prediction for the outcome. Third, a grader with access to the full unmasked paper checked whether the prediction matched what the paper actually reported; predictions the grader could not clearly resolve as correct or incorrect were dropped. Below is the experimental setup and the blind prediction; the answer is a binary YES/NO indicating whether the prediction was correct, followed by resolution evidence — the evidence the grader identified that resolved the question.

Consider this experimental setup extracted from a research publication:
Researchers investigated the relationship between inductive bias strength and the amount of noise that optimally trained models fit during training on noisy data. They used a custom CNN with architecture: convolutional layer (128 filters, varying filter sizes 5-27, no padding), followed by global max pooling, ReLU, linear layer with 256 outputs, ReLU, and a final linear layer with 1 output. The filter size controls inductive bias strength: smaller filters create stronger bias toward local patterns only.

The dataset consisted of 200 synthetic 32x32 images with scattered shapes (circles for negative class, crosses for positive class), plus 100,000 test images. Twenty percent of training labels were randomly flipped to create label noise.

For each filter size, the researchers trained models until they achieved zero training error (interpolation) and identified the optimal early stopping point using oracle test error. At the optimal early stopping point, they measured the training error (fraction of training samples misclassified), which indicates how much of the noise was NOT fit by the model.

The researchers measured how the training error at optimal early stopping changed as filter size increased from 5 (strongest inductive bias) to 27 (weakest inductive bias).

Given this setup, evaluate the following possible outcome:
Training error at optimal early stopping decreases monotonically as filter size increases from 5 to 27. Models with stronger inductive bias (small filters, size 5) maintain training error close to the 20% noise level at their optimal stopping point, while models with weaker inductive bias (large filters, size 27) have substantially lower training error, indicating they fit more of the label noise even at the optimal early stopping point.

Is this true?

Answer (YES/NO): YES